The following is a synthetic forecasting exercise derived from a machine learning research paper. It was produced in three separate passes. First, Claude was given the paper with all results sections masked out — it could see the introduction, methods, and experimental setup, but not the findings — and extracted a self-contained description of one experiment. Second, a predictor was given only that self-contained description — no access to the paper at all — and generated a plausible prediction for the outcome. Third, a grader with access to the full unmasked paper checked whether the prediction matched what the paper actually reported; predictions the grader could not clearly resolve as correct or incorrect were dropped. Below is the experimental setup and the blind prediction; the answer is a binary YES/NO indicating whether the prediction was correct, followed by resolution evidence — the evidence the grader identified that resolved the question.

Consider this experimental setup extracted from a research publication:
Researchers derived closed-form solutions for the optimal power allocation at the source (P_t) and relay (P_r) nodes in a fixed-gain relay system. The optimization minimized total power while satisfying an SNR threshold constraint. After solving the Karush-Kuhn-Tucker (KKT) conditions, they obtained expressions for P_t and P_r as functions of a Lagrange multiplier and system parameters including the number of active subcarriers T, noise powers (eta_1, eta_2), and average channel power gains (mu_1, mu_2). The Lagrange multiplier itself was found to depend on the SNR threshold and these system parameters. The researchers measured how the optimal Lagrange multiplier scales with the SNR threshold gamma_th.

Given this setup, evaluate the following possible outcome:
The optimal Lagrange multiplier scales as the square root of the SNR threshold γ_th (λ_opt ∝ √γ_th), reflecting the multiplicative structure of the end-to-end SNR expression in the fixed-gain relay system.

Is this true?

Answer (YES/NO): NO